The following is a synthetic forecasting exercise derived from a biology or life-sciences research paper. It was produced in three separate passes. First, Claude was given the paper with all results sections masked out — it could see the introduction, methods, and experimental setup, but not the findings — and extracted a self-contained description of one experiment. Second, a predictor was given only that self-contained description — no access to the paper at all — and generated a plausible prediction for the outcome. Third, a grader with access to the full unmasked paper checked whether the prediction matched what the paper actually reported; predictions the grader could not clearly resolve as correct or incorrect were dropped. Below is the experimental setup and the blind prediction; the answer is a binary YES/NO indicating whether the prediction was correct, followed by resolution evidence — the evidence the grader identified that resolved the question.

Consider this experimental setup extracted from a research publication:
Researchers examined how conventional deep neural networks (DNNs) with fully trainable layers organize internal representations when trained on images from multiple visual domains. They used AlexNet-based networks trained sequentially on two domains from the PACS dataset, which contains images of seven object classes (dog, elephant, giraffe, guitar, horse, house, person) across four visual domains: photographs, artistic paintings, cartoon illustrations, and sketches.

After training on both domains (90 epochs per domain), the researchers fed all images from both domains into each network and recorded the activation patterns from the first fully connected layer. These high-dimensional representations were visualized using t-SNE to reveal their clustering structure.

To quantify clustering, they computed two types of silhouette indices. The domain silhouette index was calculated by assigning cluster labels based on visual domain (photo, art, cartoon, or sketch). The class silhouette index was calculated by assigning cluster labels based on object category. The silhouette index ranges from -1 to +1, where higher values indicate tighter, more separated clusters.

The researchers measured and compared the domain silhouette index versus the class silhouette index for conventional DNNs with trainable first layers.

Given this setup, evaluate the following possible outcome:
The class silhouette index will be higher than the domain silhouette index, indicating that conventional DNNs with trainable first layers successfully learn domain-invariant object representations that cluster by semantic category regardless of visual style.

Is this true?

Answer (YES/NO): NO